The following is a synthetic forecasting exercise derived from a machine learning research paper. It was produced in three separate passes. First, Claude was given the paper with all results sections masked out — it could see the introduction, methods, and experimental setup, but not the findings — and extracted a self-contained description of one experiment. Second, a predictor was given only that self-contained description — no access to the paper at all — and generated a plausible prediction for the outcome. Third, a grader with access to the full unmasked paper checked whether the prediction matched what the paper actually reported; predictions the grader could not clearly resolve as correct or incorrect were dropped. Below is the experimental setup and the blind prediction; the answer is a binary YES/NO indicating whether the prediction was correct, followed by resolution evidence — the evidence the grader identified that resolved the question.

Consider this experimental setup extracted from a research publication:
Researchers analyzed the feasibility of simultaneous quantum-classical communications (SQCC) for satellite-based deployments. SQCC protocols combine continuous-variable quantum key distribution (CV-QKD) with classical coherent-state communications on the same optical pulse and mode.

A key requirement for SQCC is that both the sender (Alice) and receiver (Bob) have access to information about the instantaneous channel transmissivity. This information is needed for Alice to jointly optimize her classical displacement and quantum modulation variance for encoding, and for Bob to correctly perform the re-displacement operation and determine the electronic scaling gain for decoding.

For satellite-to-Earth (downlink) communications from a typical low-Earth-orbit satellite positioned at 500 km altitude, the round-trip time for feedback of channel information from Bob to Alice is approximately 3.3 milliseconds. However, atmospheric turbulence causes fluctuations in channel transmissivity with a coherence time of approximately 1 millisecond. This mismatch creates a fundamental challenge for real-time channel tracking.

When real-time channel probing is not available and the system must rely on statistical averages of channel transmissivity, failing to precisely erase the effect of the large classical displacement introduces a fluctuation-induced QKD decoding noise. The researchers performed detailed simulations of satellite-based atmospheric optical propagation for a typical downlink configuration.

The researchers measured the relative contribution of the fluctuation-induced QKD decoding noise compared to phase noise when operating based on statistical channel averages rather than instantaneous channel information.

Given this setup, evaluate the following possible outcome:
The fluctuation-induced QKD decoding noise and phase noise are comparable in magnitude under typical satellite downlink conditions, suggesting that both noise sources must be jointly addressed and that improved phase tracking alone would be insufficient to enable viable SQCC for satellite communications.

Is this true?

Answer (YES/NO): NO